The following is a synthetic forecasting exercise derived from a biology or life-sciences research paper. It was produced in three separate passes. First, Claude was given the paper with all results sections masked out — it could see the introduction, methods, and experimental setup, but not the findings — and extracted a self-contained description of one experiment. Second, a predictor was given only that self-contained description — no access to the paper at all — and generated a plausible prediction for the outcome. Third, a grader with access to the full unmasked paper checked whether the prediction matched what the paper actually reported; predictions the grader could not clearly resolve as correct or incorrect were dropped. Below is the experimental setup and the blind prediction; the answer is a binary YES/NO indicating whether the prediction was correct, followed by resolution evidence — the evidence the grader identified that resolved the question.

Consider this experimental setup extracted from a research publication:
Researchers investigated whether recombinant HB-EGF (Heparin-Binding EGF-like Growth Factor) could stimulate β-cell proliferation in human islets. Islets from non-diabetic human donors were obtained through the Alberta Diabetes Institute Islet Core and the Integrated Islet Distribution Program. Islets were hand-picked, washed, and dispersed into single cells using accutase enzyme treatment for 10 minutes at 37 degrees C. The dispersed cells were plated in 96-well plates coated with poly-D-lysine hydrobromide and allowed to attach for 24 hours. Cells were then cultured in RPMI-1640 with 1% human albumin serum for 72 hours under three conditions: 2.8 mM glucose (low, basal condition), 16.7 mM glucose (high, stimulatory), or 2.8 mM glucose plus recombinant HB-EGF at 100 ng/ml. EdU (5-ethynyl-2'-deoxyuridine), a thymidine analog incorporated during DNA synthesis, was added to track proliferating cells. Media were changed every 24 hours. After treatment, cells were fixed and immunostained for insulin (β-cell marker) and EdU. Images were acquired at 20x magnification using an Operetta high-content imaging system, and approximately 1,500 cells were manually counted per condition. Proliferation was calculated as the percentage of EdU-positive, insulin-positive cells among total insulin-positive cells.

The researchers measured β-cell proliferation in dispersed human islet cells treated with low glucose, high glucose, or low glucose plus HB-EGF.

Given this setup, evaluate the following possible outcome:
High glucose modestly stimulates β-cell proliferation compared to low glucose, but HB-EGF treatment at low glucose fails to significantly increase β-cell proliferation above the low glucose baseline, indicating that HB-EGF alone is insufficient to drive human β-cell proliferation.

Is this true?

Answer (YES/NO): NO